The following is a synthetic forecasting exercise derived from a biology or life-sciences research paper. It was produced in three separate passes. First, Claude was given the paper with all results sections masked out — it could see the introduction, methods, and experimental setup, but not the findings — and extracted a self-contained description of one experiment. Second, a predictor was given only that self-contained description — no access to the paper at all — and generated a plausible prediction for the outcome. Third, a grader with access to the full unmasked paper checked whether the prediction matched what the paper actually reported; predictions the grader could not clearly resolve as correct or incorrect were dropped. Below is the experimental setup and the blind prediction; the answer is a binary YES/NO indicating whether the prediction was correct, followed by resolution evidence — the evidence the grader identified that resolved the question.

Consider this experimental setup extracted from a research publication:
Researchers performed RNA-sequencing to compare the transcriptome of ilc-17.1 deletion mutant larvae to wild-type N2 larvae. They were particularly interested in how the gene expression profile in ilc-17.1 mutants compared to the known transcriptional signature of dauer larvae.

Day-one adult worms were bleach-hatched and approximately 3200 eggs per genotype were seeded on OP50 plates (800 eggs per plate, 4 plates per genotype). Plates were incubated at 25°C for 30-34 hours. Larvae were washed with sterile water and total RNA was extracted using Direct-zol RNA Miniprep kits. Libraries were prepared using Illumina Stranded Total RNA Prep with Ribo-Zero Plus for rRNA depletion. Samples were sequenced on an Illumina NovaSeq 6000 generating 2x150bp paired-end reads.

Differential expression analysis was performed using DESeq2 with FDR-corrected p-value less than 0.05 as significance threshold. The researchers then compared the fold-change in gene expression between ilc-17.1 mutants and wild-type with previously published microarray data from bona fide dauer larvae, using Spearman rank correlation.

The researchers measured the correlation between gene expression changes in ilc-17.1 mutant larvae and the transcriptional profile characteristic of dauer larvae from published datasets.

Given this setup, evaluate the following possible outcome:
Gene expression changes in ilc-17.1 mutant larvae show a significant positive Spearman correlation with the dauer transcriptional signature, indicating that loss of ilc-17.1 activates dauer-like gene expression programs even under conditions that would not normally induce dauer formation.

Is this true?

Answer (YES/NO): YES